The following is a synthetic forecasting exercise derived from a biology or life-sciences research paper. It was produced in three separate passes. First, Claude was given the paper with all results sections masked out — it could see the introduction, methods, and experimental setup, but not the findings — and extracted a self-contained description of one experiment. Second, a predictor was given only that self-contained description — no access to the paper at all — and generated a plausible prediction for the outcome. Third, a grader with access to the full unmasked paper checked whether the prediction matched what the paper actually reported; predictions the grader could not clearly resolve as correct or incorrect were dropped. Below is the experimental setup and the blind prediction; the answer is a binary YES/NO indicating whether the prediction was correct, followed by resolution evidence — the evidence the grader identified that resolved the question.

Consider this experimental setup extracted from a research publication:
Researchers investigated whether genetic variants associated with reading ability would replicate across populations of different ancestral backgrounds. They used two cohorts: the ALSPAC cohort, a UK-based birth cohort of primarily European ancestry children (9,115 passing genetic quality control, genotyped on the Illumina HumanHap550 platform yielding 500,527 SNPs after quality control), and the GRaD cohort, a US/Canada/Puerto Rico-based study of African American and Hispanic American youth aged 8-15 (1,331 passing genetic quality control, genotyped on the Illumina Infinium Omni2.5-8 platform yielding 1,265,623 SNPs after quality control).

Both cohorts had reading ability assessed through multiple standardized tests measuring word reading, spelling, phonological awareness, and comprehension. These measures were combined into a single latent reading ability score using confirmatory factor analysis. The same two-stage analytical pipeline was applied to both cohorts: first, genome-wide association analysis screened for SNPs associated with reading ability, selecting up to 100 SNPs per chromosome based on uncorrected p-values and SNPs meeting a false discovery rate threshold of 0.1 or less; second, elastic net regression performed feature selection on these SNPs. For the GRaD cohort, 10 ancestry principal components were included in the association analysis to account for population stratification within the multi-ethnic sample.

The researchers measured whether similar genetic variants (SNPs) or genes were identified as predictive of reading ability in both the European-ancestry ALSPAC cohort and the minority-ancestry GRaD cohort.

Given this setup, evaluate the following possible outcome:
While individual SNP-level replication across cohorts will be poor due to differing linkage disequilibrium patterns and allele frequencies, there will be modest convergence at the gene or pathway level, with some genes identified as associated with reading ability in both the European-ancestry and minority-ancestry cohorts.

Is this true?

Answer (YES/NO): NO